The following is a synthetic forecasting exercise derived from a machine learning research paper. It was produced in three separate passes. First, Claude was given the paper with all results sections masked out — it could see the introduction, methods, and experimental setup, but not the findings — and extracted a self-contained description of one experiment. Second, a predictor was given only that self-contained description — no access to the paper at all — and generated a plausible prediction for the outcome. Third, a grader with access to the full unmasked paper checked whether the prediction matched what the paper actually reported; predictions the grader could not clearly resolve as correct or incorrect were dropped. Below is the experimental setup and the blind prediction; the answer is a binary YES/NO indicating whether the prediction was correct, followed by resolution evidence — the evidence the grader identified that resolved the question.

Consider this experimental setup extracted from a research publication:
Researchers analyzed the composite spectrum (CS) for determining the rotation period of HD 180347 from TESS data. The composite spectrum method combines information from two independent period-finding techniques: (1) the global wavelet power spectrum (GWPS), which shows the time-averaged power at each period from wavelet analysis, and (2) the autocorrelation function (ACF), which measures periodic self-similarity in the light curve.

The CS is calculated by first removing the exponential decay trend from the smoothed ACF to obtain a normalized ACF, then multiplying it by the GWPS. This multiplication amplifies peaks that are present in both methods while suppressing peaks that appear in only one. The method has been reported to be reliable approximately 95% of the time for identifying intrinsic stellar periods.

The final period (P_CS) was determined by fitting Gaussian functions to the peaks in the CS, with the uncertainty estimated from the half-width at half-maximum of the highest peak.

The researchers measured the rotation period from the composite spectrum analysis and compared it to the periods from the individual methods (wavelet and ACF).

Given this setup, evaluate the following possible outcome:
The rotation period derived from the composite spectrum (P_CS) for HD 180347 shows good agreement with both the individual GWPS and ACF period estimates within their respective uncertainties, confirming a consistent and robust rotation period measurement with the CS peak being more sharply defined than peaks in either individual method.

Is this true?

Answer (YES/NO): NO